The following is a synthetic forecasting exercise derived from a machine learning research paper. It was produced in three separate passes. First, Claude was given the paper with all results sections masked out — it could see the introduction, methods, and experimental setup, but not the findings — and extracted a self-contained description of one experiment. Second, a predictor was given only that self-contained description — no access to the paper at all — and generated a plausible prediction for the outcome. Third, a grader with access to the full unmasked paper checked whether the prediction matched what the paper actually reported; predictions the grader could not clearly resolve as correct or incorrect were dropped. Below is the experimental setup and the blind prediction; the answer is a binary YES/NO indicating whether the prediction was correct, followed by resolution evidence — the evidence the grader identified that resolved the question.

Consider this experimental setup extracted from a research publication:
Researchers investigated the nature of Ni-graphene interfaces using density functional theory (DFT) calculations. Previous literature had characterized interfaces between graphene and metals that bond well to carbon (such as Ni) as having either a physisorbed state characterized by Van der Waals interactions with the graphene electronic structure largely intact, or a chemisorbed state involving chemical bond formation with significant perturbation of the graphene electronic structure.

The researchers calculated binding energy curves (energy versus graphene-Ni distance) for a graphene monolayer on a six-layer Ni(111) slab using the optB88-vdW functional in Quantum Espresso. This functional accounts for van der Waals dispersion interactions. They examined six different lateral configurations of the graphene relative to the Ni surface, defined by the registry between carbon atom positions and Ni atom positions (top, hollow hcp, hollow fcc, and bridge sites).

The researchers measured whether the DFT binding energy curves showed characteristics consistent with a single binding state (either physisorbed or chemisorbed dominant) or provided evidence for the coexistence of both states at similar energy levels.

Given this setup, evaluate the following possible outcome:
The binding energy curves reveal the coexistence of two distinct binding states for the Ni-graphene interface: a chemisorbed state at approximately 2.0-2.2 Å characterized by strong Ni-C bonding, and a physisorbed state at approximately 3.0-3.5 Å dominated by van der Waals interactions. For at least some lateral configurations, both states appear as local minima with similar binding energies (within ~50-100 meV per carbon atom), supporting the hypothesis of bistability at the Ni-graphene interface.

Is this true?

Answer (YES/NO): YES